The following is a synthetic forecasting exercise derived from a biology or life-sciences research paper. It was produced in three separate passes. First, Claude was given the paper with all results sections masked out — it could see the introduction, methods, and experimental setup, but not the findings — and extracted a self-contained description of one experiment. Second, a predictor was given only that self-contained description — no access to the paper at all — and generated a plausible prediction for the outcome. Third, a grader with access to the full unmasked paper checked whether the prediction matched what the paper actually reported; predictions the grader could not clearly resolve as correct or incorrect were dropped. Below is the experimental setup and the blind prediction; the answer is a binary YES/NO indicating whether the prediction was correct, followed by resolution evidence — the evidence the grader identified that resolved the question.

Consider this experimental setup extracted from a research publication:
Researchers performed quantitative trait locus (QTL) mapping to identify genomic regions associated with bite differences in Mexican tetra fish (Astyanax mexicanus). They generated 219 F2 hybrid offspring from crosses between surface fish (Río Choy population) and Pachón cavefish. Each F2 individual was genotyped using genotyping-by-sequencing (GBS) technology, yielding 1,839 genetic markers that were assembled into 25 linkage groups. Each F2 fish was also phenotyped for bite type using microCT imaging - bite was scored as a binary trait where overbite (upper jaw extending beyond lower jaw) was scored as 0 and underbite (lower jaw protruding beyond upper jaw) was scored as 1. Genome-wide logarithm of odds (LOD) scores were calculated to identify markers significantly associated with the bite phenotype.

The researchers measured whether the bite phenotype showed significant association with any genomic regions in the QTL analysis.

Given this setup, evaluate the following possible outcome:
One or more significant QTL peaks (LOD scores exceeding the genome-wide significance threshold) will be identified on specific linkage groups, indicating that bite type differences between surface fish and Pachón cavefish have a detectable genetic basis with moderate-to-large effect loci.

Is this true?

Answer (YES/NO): YES